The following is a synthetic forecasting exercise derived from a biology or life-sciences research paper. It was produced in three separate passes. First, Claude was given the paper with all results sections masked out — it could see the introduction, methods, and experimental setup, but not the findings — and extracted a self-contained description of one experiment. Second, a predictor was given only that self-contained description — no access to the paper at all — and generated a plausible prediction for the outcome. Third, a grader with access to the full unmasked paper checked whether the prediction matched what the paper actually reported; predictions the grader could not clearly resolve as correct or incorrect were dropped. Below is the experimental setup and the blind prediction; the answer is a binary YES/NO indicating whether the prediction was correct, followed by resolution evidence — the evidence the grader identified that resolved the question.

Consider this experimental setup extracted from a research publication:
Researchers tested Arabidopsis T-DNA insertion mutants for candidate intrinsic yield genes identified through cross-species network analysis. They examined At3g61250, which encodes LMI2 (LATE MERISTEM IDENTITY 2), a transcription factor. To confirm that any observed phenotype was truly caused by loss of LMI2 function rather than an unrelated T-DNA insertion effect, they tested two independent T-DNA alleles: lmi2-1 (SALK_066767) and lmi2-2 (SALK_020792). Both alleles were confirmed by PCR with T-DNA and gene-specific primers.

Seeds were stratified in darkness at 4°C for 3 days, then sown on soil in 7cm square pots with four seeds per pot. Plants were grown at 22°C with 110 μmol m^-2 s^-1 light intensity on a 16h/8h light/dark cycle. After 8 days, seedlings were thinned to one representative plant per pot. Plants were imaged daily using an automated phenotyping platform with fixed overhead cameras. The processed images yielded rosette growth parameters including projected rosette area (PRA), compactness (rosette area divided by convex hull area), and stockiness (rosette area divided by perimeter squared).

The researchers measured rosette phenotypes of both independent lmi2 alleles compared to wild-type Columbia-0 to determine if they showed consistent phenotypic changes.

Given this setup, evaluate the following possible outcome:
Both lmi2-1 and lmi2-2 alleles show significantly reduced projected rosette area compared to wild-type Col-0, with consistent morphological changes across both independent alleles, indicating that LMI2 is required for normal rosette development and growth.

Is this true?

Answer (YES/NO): NO